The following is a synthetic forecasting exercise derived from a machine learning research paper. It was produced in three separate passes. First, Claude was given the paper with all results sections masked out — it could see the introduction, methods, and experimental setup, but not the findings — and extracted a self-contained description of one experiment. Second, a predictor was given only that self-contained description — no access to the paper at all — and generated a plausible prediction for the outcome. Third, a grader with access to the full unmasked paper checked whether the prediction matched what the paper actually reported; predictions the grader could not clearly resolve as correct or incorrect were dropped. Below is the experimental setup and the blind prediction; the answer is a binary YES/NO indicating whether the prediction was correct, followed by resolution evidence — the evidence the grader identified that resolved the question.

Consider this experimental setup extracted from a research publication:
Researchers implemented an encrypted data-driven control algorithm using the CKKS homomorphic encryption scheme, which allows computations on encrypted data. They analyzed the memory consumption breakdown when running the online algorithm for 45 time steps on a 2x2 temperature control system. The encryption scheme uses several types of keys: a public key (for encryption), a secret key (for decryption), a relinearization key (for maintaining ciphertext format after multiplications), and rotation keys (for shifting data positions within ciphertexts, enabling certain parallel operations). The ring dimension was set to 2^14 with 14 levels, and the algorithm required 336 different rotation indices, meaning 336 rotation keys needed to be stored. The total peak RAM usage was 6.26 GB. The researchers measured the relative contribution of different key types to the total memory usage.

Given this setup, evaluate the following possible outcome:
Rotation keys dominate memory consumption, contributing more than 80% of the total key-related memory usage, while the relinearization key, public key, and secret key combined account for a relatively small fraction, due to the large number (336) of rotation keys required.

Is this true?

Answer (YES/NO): YES